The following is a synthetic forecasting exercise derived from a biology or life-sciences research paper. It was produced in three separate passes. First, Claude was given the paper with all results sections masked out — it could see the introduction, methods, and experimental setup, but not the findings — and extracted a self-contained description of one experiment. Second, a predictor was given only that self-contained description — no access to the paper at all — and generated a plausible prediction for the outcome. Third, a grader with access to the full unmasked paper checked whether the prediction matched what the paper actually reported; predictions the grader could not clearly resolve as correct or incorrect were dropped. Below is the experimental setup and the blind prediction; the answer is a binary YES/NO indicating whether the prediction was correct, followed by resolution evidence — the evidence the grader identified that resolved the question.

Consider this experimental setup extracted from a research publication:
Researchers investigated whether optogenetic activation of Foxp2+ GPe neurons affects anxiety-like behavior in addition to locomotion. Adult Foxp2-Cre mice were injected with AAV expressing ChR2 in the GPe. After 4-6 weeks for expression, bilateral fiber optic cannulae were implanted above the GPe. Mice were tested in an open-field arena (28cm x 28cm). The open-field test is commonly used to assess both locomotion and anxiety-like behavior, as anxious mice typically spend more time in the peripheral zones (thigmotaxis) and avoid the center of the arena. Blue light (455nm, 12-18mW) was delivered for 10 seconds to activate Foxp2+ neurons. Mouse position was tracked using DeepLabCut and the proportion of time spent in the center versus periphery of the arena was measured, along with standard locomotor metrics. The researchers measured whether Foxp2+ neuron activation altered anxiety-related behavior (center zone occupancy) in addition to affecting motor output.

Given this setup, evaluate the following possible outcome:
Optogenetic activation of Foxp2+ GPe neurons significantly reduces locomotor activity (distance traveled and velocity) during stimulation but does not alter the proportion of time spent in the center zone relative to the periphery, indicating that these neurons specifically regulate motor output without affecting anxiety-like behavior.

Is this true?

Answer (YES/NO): YES